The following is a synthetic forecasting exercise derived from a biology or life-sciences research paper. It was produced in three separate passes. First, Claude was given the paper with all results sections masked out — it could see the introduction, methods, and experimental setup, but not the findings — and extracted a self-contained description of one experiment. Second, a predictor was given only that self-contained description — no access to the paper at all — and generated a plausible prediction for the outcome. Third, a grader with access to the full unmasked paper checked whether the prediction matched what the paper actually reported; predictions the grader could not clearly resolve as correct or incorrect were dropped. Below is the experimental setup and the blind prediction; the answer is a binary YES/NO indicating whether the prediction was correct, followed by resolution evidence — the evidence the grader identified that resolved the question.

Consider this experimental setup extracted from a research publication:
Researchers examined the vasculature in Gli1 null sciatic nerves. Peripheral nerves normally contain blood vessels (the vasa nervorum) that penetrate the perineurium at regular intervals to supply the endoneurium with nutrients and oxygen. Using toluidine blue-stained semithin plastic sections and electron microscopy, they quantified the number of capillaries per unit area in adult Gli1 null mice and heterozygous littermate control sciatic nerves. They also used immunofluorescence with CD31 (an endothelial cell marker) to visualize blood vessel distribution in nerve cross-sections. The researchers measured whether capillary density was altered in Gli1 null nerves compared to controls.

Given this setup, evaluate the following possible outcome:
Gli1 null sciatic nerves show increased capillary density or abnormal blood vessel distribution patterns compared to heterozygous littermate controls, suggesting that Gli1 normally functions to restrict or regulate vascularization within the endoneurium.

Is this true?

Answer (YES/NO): YES